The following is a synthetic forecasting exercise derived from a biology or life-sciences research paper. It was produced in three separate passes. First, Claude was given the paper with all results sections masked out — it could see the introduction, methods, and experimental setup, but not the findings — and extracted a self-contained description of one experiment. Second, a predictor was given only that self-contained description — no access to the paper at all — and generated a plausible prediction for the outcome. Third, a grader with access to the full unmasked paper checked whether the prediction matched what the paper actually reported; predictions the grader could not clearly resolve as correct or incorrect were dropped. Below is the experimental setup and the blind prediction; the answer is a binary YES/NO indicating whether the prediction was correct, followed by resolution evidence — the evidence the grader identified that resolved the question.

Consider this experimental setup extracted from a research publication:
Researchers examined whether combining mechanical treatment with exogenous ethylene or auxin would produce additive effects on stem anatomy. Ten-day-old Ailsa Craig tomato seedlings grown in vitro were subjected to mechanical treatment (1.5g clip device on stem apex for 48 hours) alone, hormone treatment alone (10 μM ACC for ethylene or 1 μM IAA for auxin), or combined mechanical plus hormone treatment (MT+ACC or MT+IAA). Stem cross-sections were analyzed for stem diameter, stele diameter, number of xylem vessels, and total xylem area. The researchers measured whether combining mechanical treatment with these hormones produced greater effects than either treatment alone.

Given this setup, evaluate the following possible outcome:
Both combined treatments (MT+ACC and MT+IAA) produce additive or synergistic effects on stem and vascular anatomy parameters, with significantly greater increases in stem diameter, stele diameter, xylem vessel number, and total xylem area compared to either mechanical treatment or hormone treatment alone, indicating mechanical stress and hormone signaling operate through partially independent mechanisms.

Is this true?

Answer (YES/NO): NO